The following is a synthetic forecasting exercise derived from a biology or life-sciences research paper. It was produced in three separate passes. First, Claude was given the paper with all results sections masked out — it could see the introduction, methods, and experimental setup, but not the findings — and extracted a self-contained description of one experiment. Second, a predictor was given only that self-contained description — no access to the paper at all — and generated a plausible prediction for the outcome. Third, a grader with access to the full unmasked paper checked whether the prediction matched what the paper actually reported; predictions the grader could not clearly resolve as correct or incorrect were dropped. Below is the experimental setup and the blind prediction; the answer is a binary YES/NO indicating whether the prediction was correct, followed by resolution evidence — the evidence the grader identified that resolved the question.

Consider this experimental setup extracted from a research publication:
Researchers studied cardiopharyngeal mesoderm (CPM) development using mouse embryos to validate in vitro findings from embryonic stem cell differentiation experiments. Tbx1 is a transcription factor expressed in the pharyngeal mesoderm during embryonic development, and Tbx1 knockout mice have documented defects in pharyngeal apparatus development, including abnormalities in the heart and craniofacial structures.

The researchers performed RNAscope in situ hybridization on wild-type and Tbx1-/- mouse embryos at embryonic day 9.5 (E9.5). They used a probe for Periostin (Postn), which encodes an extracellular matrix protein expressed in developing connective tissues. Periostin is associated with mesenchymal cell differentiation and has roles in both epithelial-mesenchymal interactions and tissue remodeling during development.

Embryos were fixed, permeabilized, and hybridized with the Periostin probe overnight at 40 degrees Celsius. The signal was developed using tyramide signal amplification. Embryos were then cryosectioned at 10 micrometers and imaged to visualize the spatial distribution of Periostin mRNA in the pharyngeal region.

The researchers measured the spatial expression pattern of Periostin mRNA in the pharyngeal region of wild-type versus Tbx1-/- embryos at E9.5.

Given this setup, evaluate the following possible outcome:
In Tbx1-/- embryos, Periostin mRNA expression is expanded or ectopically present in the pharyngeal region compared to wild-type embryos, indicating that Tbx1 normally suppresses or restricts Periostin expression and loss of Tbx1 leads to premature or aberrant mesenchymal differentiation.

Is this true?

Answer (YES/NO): YES